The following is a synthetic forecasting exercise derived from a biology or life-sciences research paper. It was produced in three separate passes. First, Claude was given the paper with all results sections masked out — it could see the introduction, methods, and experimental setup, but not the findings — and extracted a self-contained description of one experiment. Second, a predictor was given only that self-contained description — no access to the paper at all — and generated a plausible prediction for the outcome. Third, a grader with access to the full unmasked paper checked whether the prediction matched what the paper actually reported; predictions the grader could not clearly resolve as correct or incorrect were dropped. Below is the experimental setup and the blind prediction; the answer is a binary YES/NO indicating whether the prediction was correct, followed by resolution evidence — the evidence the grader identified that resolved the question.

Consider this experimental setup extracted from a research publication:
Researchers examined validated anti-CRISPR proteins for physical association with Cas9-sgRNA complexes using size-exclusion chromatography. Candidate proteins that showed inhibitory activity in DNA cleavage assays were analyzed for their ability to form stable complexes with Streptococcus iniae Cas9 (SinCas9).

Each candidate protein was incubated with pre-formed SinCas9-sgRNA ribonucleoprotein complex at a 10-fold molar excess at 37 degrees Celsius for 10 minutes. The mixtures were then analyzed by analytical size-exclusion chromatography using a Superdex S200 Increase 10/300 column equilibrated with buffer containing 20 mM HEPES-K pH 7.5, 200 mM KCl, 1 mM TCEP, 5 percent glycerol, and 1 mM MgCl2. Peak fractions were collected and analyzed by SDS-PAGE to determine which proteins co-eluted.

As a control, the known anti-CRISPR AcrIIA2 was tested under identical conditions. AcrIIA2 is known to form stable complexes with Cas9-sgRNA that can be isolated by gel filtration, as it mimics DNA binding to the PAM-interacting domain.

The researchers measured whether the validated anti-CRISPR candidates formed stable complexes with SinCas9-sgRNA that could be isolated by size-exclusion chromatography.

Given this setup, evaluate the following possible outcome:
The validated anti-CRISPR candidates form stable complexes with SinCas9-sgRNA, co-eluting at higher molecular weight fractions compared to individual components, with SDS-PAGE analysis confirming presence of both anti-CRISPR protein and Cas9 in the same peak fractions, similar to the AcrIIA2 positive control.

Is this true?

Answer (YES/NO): YES